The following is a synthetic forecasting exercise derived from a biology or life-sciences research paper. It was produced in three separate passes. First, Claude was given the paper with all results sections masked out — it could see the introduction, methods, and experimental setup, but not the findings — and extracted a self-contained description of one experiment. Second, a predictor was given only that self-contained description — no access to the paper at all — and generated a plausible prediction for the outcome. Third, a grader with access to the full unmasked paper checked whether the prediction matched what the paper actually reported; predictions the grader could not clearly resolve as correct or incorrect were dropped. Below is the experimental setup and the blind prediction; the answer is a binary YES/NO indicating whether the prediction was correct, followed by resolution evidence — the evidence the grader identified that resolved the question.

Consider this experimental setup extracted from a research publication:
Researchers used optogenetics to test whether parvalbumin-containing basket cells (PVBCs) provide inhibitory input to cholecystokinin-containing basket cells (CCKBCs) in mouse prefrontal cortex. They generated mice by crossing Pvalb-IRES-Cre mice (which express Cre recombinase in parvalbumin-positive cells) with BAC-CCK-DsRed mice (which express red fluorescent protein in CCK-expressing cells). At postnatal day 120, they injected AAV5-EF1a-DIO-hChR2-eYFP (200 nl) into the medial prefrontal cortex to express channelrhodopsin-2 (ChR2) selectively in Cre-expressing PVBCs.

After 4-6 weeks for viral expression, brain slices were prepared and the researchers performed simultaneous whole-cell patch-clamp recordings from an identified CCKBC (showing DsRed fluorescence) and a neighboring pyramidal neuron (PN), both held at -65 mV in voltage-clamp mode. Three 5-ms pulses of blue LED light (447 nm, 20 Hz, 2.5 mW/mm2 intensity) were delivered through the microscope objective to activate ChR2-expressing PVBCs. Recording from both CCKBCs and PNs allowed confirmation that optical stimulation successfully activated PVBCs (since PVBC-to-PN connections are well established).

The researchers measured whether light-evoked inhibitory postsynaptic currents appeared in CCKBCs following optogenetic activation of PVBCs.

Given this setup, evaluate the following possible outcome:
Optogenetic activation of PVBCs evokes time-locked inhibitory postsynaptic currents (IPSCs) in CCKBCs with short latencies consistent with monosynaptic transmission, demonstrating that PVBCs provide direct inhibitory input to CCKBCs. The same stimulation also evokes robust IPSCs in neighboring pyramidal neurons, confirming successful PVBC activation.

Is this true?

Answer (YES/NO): YES